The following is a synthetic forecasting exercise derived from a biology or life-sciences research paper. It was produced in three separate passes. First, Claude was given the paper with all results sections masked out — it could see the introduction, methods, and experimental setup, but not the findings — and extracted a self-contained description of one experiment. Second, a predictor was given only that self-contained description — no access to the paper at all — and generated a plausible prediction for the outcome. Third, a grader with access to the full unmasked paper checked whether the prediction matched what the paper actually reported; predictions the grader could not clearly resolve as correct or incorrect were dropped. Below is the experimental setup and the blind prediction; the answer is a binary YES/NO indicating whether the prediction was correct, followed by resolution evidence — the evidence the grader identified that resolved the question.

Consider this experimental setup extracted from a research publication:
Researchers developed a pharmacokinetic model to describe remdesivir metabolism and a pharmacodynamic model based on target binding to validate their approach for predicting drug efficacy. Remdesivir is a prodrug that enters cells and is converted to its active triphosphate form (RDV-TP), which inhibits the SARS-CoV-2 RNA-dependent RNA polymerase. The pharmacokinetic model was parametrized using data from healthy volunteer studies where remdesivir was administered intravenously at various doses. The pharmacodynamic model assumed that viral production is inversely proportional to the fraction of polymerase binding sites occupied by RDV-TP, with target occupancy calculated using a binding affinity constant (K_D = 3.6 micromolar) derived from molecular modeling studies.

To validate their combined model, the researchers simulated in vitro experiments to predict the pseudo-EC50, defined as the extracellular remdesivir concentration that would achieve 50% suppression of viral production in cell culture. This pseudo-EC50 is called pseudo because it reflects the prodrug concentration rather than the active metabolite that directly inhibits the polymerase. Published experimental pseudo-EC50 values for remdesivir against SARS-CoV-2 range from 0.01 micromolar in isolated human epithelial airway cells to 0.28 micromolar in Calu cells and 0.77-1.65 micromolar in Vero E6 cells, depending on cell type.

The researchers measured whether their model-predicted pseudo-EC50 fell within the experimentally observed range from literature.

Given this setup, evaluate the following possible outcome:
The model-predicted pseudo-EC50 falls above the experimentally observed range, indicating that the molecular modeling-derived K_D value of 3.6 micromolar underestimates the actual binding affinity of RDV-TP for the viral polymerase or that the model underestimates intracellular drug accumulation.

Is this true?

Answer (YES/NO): NO